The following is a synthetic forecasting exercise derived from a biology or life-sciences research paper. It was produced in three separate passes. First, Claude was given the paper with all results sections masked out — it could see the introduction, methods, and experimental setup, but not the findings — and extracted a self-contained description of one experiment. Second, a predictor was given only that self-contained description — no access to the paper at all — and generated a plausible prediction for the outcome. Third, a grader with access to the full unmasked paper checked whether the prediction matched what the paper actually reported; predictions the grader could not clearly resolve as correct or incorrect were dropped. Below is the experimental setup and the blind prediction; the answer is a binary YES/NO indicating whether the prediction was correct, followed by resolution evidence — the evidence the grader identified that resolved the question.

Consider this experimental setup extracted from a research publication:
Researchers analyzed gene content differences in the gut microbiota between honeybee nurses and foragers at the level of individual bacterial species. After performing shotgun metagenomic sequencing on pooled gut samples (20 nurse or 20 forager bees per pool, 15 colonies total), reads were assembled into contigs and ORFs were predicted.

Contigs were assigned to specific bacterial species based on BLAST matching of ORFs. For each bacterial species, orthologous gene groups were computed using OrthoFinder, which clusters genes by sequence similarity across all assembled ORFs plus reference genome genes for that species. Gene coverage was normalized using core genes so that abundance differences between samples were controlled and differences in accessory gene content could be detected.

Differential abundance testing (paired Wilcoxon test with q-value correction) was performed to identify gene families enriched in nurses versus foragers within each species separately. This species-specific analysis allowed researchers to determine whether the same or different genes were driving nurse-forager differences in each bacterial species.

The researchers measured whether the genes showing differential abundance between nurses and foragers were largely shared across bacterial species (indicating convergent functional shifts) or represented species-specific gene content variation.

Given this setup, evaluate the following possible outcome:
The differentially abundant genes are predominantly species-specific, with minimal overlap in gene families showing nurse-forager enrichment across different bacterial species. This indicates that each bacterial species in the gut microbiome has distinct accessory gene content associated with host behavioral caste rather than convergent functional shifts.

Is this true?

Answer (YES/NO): NO